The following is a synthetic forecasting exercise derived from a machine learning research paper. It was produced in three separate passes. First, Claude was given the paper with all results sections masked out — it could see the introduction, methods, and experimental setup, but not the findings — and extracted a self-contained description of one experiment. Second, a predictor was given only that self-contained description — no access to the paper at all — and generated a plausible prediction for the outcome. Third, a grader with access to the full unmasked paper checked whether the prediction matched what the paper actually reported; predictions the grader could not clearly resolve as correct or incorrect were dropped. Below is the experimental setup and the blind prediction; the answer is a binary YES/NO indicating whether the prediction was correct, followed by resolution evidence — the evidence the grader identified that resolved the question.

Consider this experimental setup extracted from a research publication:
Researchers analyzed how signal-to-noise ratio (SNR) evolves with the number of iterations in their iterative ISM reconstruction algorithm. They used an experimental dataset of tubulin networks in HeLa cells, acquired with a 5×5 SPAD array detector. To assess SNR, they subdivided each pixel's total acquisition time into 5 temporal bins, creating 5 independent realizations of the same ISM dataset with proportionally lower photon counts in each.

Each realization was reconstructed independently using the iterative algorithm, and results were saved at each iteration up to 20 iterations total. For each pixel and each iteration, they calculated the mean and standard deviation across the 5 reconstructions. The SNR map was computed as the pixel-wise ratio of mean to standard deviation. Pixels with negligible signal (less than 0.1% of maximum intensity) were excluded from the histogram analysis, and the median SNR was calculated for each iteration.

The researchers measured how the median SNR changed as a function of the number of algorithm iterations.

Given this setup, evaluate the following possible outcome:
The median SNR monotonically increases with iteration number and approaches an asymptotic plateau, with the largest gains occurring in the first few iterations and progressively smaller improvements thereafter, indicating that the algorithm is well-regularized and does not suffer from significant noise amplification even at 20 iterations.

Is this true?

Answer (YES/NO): NO